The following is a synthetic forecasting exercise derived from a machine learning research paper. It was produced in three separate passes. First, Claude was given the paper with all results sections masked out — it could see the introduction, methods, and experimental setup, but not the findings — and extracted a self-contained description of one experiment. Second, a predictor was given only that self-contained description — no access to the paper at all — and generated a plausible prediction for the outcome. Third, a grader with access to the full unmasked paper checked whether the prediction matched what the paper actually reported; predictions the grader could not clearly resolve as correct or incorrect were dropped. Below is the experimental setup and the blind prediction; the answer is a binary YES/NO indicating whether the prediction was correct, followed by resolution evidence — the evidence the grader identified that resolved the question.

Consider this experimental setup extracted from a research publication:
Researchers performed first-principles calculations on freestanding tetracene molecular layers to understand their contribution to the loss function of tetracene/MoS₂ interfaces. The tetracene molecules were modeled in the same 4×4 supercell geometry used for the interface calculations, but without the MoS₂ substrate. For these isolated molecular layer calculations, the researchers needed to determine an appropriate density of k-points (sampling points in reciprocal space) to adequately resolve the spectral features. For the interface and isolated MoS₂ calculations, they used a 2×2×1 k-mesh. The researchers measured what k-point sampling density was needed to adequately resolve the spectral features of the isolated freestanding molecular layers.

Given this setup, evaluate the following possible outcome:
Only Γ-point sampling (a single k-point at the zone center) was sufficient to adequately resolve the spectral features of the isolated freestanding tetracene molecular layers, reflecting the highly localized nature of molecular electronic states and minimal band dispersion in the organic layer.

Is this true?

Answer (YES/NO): NO